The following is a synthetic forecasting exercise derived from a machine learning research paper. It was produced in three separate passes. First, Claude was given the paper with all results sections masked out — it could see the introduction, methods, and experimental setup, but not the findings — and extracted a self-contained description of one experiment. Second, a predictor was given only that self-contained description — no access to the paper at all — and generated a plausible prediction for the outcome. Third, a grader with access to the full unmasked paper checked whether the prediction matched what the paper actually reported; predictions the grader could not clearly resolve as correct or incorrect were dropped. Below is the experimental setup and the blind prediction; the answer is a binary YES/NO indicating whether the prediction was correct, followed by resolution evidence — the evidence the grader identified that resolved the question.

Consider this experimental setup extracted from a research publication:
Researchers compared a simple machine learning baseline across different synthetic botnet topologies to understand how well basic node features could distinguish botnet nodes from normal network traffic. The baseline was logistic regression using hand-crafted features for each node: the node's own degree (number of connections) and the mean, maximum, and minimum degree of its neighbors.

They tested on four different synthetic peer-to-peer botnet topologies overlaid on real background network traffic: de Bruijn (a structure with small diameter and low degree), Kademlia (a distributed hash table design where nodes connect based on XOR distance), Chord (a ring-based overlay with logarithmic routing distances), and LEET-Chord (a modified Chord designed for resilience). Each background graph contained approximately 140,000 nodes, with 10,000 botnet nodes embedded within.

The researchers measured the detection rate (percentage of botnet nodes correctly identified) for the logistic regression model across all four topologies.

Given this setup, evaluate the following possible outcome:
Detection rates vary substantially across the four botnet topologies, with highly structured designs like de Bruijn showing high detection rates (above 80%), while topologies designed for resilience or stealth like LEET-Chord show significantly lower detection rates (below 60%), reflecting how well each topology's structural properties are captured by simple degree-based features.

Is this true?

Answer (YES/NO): NO